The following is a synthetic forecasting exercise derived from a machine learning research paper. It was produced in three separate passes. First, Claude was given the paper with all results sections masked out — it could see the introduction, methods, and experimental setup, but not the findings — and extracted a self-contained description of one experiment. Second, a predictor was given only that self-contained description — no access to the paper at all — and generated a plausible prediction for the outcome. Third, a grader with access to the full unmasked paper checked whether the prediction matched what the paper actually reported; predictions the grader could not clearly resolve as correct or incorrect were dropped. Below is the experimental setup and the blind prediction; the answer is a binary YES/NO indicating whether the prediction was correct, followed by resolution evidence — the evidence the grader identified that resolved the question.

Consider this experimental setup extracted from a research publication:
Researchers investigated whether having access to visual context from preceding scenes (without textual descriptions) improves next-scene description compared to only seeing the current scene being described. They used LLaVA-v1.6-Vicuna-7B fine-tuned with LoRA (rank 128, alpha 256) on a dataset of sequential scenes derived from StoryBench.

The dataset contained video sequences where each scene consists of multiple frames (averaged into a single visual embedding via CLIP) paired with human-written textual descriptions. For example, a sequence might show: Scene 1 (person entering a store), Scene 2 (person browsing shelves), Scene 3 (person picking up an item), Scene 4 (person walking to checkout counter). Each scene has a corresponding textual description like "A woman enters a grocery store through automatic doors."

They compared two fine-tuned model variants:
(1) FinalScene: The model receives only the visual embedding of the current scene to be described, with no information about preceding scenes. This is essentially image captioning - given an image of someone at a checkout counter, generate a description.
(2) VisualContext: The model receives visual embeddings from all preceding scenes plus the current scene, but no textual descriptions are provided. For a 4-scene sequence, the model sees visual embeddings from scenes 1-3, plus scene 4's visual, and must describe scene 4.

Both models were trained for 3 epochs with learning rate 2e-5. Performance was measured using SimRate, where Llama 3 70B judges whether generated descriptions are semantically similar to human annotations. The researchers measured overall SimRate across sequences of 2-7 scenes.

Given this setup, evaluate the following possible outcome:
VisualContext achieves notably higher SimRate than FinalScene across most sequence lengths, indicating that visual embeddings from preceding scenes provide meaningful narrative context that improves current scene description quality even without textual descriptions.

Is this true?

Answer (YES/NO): YES